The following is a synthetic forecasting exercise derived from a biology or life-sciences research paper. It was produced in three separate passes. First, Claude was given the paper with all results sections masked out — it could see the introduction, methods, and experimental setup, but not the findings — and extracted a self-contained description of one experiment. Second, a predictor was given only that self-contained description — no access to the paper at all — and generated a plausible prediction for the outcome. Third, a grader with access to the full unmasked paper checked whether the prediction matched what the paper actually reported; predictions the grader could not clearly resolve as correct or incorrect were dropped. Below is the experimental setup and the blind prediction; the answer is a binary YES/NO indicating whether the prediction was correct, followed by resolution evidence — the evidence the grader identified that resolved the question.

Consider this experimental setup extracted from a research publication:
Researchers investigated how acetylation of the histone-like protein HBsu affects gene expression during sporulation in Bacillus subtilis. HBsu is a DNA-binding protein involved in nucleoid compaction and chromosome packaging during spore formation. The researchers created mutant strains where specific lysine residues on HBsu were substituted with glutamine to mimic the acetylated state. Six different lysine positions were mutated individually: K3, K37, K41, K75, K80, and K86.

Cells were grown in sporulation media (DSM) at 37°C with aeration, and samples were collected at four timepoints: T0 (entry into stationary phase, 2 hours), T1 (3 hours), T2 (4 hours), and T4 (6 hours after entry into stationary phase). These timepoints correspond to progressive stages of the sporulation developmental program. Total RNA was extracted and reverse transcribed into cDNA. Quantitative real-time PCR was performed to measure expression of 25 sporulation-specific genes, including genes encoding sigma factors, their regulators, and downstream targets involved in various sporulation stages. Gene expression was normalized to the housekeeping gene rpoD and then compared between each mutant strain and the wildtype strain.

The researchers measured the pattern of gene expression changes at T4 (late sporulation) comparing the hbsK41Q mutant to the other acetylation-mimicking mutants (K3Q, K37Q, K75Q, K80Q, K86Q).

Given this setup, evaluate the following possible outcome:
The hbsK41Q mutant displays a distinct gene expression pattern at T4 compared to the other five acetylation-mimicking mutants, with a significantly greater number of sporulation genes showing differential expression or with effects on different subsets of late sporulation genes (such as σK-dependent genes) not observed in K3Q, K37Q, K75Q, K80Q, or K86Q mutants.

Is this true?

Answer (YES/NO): YES